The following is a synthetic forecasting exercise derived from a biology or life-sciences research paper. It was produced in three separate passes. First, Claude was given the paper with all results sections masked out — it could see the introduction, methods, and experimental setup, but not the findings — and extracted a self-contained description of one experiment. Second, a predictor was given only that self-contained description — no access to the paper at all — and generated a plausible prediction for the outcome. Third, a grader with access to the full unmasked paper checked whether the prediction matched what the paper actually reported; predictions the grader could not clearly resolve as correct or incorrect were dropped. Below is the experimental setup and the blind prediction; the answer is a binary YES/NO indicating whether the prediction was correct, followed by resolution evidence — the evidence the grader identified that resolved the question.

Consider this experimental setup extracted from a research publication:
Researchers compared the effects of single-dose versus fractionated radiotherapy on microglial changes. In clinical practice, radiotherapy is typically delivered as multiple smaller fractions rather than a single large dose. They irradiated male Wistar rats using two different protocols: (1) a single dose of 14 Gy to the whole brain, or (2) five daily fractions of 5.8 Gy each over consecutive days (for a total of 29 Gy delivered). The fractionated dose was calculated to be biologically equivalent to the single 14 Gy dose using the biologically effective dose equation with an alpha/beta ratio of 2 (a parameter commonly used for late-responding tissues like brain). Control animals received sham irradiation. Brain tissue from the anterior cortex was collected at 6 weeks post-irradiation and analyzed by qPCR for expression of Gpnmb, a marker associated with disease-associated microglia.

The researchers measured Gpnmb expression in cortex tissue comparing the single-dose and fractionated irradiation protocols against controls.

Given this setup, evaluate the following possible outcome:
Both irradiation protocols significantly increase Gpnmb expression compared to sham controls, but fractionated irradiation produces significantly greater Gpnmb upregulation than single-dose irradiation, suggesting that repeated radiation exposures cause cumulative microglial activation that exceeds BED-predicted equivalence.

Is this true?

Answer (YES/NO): NO